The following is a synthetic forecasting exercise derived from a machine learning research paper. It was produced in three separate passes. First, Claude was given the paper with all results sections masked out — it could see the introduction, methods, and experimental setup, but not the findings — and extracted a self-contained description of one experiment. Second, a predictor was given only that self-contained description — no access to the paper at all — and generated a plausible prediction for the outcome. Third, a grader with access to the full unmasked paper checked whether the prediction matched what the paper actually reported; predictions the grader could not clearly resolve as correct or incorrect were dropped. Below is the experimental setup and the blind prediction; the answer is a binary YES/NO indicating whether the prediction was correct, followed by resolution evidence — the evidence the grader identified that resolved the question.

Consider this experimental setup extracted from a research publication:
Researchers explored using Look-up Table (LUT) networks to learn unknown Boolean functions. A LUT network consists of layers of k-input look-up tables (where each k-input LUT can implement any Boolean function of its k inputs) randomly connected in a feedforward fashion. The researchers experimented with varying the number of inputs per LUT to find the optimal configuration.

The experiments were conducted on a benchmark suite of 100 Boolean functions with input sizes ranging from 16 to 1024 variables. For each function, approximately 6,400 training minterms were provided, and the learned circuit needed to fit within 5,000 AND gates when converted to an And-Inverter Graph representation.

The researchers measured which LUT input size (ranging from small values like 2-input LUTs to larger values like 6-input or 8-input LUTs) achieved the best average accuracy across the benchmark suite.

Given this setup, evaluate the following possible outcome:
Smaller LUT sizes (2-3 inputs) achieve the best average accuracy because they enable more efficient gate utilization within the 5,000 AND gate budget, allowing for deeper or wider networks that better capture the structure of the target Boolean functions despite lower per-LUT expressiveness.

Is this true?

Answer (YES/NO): NO